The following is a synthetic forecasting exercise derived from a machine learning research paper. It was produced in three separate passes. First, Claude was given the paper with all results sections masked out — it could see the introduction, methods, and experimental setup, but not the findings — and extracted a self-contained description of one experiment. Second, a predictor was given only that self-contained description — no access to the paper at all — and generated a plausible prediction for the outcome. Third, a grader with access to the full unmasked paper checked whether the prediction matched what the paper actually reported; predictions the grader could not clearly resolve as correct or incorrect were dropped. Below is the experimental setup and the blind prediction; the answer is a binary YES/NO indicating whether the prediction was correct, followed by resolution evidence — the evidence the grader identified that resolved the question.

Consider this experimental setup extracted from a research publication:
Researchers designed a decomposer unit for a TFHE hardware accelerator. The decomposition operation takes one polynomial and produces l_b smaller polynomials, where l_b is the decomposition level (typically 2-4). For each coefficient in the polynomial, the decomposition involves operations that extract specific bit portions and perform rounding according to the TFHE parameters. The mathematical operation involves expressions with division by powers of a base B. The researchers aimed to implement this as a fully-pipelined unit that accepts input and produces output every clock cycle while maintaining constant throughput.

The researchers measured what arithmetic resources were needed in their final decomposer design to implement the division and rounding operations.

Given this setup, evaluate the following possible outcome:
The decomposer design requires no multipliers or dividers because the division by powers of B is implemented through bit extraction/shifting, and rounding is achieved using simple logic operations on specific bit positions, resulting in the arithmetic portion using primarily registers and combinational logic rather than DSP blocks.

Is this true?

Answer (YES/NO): YES